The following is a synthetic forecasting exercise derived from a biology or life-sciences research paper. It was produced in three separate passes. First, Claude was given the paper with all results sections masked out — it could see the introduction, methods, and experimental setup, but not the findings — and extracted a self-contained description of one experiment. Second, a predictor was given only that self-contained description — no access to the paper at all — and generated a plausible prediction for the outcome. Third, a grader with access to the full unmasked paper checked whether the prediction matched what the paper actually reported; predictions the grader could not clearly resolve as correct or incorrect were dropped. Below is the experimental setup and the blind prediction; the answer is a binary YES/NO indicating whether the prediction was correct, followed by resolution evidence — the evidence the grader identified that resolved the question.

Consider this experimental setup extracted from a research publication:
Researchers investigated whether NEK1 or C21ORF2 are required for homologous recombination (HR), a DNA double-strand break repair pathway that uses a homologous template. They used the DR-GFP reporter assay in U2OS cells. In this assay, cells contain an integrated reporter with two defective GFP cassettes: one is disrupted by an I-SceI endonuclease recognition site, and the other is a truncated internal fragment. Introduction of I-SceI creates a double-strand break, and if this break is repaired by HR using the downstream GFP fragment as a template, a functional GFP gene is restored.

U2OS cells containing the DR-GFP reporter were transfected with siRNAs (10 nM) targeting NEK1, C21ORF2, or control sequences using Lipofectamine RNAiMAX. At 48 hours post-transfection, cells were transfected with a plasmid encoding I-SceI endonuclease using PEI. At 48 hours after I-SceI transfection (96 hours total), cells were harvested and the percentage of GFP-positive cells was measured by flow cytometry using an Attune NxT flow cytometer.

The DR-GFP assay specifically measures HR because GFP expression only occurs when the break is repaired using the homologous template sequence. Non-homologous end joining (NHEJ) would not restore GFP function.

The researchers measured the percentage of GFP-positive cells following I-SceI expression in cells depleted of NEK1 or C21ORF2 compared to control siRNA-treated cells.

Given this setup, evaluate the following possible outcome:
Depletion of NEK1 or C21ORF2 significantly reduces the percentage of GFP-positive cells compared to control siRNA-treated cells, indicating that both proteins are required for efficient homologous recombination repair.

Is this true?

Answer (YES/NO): YES